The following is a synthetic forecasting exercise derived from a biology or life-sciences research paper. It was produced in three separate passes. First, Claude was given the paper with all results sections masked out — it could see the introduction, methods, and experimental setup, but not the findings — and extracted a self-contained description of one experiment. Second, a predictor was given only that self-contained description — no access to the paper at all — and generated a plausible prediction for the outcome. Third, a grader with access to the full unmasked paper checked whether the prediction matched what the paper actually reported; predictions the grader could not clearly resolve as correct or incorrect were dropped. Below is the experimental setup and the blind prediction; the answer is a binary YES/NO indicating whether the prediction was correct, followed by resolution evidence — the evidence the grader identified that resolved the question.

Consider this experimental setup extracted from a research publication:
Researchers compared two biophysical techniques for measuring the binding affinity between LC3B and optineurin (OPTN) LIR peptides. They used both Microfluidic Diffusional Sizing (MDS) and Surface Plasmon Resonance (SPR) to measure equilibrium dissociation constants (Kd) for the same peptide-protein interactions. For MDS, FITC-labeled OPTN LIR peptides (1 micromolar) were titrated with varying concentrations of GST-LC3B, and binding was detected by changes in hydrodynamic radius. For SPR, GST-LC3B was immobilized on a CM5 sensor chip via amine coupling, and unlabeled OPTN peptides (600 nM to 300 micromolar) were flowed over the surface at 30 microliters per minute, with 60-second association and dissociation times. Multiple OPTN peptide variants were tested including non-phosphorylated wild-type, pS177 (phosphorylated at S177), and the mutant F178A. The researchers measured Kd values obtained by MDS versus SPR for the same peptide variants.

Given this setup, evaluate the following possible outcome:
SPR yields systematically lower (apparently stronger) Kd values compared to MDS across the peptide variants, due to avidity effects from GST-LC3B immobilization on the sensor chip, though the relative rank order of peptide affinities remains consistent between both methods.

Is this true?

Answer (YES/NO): NO